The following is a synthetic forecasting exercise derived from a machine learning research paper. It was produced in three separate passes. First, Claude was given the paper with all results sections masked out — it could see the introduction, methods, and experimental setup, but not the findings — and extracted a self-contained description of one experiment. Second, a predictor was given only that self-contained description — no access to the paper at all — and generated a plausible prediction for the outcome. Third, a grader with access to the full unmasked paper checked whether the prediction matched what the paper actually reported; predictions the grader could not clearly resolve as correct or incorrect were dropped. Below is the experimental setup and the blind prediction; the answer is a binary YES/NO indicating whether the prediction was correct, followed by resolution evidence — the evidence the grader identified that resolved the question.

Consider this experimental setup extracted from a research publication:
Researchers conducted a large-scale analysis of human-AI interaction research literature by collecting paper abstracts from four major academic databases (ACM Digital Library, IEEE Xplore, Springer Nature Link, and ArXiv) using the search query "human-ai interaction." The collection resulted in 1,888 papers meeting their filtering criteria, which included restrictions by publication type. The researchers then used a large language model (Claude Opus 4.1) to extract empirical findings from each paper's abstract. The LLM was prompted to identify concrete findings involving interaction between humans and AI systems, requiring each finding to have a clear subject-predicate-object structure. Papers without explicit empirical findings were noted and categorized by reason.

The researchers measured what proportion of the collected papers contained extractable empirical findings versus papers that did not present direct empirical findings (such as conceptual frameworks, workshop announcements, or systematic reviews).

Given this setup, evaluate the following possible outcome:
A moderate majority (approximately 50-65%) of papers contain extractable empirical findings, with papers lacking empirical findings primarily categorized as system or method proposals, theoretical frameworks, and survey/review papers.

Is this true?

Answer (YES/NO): YES